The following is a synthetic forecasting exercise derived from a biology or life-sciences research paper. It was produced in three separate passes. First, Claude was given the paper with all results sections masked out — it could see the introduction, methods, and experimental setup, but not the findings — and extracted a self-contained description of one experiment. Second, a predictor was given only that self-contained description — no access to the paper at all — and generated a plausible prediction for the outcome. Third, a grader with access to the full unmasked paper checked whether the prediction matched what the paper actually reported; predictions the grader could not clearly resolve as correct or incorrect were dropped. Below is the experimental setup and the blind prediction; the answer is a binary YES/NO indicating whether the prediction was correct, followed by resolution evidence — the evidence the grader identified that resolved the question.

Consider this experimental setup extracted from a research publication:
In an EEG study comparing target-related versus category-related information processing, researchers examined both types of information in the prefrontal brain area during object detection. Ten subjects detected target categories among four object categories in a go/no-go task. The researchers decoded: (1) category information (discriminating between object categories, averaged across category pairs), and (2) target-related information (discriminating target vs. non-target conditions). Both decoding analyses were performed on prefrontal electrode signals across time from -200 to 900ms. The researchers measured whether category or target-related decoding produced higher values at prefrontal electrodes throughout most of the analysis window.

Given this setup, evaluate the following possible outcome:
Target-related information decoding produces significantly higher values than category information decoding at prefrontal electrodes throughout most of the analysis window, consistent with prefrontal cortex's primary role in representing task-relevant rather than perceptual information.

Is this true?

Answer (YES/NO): YES